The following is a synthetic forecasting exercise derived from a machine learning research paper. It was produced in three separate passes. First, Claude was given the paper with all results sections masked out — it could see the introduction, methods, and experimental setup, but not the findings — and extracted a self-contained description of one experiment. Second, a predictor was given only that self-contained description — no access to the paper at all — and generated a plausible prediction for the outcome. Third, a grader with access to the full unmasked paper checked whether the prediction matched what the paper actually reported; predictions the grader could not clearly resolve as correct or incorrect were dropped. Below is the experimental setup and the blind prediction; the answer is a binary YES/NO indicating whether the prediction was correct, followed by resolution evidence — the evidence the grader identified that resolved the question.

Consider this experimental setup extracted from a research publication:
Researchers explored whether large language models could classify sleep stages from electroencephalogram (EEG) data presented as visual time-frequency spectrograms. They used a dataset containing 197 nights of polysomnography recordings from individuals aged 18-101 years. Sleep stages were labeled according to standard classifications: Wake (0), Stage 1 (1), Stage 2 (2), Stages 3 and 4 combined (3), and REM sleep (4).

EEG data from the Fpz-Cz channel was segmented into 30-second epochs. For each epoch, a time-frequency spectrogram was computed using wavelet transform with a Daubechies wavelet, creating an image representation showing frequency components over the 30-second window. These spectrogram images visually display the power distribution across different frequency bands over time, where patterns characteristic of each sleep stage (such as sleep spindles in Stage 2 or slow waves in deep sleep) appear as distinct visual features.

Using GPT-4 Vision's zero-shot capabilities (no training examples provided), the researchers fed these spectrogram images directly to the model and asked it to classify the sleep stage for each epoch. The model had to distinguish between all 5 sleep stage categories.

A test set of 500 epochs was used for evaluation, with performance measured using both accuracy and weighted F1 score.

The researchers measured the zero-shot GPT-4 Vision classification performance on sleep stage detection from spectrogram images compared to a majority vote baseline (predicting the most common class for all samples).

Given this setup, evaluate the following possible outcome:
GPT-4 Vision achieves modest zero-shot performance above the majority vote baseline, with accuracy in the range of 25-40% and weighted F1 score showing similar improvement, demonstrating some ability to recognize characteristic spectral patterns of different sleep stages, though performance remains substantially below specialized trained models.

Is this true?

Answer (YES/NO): NO